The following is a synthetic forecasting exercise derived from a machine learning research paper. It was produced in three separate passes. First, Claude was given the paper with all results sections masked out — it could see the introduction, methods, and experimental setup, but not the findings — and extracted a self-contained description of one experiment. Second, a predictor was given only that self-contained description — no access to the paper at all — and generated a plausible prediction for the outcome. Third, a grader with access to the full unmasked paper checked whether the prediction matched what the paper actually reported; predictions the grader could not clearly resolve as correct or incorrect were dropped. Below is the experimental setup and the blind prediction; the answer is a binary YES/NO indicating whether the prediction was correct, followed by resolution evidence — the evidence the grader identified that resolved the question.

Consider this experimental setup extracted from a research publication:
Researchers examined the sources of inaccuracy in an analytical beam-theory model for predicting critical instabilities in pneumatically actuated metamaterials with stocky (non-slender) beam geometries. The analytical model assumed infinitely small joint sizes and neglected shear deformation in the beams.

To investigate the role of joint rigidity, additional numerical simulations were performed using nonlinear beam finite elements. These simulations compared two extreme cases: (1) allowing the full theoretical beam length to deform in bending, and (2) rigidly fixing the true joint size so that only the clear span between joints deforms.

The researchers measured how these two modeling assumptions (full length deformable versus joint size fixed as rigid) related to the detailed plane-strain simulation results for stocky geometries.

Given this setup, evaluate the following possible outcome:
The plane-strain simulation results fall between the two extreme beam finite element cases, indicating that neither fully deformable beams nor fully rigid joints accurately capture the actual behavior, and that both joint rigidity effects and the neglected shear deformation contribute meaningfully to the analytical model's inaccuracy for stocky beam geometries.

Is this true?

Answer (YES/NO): YES